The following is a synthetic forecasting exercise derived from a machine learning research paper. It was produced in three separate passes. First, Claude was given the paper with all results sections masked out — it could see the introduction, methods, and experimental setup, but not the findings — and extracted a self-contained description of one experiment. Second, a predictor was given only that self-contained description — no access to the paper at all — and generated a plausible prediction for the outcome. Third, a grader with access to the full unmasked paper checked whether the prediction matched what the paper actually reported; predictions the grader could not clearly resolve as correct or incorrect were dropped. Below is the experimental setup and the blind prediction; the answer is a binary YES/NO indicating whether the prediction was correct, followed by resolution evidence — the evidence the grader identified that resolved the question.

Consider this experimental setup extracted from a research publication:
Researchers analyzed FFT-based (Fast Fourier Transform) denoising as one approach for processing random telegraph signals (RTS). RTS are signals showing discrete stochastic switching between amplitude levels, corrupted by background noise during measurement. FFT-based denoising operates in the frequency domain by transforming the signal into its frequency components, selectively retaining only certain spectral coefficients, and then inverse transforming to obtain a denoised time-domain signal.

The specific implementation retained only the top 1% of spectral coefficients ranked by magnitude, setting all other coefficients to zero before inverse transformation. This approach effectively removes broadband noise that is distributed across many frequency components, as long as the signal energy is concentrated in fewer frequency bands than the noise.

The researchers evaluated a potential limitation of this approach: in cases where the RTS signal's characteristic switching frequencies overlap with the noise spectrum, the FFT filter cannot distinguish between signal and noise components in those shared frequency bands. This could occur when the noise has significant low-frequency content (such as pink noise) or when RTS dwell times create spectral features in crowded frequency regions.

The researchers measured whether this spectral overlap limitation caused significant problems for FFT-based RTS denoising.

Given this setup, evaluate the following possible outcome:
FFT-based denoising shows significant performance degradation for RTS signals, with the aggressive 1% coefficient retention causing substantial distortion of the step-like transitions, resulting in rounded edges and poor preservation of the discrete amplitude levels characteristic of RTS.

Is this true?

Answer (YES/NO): NO